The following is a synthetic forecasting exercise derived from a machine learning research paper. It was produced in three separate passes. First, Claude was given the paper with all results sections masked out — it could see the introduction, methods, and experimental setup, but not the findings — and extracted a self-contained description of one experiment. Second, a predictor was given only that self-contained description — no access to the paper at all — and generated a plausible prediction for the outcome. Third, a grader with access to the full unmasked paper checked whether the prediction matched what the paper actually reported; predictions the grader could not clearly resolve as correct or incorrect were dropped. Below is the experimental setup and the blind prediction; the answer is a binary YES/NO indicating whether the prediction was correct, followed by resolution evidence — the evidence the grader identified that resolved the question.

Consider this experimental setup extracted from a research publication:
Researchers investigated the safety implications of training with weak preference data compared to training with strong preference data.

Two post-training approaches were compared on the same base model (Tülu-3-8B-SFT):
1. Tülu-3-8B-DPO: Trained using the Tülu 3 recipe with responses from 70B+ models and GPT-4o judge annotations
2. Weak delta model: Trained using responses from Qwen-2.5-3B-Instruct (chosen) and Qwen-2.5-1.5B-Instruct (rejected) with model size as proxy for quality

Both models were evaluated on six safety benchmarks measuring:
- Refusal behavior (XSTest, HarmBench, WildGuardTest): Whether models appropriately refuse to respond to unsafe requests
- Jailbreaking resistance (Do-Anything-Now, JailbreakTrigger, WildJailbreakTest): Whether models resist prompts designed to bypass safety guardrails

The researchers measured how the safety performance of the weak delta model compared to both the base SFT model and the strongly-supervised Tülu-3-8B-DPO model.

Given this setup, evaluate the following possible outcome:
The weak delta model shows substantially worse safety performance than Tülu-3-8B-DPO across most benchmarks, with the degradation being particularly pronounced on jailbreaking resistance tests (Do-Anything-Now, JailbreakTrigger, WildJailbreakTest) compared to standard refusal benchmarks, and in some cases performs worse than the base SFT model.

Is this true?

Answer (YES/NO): NO